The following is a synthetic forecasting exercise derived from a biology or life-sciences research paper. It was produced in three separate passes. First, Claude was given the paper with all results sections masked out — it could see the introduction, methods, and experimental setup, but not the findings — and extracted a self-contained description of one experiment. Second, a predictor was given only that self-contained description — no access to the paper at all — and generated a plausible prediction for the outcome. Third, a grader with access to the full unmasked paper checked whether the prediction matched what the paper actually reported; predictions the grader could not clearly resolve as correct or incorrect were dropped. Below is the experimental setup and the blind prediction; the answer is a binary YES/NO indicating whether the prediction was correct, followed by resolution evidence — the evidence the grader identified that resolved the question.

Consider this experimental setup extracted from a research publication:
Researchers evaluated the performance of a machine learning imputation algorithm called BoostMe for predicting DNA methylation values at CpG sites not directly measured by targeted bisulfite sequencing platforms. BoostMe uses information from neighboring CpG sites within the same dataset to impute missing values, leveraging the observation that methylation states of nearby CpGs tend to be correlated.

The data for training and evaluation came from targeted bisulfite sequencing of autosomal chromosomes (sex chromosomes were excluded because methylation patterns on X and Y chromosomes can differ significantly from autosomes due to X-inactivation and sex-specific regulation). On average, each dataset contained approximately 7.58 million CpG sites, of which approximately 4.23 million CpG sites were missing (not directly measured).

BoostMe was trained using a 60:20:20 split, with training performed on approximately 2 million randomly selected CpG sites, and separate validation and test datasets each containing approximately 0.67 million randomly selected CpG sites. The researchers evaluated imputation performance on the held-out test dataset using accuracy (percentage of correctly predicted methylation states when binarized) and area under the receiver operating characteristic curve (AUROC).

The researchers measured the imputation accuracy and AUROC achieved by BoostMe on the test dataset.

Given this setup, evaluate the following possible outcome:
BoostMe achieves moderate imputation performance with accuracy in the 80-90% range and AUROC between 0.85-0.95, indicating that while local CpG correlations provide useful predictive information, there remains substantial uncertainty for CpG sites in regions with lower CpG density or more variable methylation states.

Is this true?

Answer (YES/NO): NO